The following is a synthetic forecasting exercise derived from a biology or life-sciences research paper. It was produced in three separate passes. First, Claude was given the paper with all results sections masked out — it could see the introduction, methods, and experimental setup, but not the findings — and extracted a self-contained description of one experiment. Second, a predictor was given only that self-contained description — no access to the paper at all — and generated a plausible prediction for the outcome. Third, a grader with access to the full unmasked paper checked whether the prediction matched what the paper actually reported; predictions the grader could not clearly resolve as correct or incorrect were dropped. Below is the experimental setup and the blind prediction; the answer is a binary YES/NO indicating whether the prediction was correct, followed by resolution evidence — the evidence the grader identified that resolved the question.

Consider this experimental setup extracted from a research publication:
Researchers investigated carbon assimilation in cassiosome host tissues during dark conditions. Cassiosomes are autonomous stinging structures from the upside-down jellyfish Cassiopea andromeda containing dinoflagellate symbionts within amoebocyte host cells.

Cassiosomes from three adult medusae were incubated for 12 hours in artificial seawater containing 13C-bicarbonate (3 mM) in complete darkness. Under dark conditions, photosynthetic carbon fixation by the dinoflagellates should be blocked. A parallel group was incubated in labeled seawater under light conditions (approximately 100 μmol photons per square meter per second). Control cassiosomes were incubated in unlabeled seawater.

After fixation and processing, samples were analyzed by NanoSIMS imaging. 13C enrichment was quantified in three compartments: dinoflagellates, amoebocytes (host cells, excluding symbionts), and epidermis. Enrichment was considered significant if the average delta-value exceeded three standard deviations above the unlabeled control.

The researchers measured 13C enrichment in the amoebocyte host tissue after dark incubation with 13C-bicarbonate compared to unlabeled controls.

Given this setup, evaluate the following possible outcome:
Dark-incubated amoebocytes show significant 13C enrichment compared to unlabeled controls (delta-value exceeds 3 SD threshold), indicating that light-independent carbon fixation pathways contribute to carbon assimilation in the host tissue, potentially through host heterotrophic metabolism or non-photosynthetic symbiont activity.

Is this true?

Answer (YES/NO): NO